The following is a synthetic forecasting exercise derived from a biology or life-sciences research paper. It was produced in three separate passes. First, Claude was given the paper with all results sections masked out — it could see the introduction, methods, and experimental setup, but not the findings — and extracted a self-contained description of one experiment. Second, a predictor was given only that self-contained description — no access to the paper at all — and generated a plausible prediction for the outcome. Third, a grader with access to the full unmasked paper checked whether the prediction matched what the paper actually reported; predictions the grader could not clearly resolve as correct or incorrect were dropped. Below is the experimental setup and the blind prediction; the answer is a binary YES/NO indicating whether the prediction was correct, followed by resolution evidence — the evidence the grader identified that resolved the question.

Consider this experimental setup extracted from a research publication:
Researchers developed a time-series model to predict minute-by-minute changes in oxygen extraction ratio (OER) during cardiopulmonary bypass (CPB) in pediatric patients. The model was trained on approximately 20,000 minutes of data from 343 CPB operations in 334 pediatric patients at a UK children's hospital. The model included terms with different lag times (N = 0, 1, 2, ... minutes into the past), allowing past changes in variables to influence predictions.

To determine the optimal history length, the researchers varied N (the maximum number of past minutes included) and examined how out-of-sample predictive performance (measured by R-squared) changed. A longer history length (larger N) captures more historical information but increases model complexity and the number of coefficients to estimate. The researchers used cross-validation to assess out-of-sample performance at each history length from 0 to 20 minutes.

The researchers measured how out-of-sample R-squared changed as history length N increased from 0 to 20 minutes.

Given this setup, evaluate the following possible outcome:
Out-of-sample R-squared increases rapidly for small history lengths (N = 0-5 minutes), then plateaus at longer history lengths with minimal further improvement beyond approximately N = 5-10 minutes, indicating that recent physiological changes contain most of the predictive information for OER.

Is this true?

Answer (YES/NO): YES